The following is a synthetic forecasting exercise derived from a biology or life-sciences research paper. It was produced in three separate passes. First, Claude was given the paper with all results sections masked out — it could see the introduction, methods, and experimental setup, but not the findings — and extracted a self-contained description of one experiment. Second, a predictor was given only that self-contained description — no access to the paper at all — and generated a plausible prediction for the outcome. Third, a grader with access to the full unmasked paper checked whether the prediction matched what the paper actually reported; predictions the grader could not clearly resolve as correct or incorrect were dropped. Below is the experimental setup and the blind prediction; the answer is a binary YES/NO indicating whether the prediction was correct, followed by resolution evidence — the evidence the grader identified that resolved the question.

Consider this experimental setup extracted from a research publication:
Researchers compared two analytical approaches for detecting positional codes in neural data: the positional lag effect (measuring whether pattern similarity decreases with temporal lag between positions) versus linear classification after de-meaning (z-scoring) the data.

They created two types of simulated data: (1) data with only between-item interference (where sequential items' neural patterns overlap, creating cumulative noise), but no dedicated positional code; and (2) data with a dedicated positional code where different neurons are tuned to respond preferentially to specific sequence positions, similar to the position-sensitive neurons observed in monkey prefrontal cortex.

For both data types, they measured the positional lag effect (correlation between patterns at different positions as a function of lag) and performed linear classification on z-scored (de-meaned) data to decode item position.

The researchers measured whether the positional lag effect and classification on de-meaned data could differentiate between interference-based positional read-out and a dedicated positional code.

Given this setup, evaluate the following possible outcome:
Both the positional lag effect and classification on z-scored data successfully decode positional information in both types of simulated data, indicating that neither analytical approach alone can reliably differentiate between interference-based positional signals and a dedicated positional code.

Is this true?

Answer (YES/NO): NO